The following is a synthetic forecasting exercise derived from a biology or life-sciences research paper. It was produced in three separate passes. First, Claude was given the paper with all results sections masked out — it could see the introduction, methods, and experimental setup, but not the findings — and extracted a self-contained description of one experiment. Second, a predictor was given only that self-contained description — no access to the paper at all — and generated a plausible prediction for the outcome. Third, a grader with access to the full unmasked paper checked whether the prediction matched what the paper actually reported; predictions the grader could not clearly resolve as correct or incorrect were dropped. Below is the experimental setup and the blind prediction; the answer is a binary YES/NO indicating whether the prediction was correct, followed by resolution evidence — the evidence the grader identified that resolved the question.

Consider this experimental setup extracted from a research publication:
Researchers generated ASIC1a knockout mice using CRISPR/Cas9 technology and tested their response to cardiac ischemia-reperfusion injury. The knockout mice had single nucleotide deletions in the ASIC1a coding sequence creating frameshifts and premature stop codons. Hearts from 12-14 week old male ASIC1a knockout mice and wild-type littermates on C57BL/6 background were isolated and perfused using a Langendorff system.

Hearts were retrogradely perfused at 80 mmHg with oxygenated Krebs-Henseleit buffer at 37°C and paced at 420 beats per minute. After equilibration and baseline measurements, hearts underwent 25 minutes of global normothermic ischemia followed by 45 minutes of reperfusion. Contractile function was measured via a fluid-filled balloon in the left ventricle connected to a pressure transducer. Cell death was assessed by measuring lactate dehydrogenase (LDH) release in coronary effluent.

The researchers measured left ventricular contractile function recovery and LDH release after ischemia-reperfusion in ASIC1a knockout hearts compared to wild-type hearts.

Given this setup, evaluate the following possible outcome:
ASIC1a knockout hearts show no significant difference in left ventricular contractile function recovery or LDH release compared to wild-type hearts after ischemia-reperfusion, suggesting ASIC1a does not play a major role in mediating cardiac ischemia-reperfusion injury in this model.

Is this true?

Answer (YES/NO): NO